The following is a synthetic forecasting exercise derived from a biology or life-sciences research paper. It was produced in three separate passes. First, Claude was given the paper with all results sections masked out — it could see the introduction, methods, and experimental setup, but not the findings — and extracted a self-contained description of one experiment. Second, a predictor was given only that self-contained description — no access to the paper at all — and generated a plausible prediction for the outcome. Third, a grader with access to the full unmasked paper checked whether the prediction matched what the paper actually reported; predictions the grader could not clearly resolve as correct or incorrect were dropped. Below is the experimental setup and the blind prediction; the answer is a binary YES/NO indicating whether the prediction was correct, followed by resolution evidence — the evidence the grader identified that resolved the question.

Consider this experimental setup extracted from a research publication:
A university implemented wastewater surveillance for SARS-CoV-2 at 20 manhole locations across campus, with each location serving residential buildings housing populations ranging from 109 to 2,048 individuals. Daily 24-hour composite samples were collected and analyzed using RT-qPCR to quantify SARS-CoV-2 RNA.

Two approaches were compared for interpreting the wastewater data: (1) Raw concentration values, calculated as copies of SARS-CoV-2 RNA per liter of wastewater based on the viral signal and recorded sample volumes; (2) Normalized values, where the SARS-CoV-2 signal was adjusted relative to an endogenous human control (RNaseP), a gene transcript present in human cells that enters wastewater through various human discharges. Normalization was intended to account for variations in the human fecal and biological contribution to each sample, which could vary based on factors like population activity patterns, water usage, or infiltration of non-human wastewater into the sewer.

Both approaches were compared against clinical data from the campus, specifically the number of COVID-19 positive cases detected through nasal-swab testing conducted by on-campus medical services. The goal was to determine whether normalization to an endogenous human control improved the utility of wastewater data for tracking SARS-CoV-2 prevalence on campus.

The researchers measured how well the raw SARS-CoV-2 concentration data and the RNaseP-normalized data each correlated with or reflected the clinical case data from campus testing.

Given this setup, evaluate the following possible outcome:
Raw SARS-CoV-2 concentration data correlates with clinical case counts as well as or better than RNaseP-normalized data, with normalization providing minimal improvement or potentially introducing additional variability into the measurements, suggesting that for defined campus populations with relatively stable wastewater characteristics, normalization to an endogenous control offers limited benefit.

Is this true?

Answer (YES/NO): YES